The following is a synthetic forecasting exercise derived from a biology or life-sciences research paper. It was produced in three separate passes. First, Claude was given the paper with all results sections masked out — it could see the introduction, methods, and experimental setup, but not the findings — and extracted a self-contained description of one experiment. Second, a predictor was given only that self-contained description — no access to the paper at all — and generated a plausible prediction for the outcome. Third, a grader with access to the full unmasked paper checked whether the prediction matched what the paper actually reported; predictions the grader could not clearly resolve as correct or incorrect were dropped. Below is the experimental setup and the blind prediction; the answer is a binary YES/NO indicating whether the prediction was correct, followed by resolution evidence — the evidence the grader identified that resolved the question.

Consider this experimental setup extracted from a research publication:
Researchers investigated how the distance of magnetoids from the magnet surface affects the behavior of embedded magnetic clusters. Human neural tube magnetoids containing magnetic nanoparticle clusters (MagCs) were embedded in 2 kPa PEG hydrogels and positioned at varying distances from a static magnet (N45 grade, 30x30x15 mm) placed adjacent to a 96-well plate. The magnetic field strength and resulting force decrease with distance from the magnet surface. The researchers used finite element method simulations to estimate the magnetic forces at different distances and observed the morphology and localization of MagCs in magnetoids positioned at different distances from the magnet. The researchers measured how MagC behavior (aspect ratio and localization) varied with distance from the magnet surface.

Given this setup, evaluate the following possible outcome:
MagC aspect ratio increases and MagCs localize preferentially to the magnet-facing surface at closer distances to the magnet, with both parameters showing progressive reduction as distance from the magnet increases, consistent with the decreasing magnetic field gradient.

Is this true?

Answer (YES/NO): NO